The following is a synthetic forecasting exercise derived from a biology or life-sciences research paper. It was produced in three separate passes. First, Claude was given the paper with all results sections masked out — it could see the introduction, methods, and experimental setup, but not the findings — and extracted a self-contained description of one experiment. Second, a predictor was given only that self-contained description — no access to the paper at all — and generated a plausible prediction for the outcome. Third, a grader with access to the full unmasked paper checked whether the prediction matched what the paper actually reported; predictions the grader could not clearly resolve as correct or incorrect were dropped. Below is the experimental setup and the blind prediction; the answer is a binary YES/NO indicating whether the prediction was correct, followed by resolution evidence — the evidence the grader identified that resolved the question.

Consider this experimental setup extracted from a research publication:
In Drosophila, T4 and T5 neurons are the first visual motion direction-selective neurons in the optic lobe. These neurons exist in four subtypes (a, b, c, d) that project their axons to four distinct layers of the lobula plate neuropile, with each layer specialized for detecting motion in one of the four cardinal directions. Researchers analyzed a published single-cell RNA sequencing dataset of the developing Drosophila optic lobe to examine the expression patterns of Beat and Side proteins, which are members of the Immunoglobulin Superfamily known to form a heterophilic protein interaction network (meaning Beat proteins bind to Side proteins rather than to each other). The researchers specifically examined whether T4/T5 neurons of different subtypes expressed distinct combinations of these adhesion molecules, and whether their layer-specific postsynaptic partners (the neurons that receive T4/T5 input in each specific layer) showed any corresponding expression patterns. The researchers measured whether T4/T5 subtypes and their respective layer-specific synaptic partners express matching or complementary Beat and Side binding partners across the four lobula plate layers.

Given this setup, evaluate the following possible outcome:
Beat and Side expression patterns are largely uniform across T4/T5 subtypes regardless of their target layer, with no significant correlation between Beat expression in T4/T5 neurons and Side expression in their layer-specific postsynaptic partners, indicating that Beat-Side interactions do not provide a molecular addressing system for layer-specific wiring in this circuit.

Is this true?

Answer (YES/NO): NO